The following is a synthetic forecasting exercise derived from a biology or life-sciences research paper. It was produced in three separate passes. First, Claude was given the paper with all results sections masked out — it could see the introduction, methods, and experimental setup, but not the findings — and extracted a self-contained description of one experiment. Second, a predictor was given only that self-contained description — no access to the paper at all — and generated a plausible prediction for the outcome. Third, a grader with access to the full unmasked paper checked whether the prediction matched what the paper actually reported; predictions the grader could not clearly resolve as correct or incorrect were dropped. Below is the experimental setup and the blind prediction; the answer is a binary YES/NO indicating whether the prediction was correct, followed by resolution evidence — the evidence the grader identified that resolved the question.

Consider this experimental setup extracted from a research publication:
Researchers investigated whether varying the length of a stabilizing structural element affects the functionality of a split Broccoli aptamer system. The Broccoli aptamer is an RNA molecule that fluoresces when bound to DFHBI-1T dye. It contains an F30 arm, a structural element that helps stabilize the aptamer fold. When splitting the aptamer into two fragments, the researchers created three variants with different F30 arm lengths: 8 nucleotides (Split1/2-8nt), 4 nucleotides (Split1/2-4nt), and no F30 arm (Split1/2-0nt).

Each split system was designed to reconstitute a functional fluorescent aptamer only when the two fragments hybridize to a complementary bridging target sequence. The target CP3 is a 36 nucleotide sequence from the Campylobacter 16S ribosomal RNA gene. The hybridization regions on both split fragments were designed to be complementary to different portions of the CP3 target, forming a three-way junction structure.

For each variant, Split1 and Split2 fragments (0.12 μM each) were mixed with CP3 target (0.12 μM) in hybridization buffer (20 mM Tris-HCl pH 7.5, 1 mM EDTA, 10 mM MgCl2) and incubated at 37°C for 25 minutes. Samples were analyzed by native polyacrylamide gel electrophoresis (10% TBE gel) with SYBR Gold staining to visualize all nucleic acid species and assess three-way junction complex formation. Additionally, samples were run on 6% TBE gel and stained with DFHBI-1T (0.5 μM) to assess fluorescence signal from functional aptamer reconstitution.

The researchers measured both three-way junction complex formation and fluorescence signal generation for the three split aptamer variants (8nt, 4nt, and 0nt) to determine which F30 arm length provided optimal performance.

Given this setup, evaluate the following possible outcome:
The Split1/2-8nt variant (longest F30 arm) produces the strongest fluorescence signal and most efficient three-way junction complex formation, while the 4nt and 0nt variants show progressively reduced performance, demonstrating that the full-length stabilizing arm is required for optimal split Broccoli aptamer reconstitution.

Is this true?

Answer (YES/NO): NO